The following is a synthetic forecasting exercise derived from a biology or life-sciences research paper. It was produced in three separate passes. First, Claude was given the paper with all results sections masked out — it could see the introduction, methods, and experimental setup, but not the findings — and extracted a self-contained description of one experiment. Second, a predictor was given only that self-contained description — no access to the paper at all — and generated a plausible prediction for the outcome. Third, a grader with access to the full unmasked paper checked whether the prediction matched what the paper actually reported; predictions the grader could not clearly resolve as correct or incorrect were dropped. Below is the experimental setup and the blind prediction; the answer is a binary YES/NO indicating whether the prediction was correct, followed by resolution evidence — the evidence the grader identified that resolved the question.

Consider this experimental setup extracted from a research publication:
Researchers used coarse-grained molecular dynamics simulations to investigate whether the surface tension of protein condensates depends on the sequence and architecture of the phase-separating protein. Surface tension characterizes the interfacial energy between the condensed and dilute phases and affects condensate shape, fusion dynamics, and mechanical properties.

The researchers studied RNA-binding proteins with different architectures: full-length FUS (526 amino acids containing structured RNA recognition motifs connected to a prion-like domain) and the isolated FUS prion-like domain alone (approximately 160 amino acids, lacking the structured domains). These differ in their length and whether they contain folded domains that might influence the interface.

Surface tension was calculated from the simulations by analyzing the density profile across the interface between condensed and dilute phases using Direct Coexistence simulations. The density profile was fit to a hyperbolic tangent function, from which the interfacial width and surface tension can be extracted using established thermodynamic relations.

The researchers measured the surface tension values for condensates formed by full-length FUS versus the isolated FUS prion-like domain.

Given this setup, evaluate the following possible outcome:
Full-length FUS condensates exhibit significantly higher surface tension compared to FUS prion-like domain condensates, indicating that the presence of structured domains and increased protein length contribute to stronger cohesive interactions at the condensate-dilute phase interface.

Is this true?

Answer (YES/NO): YES